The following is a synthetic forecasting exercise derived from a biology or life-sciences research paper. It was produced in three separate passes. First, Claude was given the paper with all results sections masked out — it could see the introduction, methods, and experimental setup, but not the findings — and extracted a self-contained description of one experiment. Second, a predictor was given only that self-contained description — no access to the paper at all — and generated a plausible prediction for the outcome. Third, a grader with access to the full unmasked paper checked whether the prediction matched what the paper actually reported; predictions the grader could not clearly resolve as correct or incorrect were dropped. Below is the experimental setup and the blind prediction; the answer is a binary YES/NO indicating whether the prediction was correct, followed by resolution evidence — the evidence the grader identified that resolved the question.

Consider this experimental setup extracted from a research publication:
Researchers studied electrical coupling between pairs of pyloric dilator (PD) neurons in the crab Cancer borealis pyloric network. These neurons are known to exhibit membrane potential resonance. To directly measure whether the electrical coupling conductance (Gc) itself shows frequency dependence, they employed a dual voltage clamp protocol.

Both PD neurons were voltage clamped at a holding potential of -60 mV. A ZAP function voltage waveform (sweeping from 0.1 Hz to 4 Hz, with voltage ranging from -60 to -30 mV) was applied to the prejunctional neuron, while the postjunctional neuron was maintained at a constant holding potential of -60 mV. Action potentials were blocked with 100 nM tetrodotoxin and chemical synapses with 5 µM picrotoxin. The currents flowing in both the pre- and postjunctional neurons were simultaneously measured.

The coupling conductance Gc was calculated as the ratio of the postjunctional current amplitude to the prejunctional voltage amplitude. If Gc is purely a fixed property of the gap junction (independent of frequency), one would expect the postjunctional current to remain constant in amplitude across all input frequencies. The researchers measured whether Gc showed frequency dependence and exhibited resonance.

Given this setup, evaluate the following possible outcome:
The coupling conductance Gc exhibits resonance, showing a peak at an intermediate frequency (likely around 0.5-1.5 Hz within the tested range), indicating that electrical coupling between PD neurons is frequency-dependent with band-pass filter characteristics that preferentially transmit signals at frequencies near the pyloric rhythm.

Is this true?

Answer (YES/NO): YES